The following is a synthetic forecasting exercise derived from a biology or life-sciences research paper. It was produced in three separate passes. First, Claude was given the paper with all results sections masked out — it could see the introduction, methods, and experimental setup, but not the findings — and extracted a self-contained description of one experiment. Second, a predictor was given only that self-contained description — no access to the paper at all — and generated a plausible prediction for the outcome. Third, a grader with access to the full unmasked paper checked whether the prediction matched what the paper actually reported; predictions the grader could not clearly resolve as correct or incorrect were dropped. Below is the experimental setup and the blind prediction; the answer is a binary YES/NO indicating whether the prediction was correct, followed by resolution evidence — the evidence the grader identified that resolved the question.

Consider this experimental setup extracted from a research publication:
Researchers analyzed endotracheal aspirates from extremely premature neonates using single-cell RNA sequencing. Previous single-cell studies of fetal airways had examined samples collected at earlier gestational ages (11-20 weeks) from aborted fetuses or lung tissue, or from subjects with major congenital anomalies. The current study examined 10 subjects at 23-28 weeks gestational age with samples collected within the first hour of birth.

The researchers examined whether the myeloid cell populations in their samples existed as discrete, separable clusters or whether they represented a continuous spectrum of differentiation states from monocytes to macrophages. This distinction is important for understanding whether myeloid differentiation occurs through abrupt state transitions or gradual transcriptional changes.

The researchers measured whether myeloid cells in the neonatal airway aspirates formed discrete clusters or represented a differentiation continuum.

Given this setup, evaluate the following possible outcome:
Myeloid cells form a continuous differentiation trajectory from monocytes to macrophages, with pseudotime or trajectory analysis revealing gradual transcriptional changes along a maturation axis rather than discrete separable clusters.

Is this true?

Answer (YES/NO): YES